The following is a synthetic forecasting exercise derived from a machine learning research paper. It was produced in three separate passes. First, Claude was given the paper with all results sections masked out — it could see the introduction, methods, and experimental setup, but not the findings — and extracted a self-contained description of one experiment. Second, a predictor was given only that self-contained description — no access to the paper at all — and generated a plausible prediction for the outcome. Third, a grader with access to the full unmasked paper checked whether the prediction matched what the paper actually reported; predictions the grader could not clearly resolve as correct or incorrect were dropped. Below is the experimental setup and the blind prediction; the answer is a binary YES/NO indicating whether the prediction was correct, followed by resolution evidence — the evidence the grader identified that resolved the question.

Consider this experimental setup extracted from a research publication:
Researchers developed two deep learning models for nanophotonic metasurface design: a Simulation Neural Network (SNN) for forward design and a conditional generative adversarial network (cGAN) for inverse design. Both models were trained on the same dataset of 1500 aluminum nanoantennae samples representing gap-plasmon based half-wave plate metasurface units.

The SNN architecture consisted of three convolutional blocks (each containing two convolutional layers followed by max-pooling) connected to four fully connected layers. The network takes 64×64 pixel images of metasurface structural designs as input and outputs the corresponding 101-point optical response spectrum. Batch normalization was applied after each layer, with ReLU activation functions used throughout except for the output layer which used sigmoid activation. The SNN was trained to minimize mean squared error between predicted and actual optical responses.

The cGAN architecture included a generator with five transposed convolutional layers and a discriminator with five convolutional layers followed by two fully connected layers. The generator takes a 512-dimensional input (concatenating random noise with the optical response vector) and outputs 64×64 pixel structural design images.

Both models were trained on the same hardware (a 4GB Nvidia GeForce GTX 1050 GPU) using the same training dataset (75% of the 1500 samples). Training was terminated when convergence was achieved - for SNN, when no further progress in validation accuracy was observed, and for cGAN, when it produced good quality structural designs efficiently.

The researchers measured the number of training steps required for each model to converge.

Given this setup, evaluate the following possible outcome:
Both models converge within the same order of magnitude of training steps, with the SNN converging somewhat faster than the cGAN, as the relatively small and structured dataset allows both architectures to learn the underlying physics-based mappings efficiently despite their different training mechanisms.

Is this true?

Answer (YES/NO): YES